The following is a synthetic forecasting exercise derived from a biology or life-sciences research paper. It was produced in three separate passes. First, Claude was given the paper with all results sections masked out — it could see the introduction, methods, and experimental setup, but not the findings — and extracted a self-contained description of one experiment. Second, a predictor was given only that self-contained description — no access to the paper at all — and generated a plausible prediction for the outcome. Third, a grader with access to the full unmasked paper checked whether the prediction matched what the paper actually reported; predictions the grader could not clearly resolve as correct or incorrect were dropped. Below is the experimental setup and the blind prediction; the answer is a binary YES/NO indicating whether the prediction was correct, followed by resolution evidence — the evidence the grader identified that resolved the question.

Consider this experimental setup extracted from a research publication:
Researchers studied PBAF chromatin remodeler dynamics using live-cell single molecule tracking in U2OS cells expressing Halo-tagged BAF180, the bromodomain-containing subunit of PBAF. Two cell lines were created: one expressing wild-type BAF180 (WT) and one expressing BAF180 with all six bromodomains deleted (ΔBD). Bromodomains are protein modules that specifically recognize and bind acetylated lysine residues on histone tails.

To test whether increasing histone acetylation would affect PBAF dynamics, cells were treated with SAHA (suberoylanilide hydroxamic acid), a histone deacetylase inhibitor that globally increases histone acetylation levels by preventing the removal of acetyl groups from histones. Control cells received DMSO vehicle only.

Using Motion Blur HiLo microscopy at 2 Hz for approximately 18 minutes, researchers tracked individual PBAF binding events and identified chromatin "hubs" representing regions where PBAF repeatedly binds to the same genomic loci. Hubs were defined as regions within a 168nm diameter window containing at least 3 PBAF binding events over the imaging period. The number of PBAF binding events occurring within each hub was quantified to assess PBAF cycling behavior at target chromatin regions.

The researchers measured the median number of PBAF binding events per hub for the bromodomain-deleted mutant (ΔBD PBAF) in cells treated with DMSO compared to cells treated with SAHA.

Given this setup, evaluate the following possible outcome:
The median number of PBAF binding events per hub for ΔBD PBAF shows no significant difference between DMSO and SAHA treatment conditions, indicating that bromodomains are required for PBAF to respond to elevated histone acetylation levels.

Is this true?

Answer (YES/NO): YES